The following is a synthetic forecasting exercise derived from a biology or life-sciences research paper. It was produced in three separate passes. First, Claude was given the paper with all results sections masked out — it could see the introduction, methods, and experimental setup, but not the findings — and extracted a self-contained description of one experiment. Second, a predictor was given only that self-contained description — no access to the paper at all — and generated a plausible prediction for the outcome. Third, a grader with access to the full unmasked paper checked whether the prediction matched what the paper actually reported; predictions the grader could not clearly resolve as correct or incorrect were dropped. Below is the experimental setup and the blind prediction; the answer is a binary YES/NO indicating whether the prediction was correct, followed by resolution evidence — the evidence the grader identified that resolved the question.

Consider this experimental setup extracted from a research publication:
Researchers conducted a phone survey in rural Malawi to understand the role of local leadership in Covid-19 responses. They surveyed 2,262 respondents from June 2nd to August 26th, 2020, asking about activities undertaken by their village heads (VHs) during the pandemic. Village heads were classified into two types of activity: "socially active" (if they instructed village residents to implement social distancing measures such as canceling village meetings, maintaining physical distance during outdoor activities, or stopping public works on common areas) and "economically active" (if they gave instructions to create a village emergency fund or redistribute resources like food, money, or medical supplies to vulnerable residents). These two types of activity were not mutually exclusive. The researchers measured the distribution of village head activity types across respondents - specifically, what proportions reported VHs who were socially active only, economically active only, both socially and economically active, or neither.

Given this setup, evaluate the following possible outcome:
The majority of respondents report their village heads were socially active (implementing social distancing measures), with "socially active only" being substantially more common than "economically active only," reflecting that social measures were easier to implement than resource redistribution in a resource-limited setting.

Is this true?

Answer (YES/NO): YES